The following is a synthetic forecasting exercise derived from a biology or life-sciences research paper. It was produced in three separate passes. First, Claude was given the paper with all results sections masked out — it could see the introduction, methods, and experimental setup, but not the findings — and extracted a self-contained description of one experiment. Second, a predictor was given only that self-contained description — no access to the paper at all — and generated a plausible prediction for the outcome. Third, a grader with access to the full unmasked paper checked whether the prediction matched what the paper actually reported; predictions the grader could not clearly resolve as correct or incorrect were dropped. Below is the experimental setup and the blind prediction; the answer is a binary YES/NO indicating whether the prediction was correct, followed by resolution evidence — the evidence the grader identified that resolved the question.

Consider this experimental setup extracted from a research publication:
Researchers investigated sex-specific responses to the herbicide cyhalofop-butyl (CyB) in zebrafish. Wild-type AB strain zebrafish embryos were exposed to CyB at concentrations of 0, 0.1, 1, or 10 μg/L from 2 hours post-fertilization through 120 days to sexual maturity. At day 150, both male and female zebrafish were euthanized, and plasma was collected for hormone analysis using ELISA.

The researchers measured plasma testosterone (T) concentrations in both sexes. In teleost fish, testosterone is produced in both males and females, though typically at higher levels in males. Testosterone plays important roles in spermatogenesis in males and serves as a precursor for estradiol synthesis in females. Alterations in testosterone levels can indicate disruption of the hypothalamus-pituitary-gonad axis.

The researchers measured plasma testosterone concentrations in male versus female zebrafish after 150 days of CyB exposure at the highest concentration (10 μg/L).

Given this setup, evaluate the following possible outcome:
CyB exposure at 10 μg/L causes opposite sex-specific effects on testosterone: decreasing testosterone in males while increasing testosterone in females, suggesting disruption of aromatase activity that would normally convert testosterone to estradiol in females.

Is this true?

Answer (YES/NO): NO